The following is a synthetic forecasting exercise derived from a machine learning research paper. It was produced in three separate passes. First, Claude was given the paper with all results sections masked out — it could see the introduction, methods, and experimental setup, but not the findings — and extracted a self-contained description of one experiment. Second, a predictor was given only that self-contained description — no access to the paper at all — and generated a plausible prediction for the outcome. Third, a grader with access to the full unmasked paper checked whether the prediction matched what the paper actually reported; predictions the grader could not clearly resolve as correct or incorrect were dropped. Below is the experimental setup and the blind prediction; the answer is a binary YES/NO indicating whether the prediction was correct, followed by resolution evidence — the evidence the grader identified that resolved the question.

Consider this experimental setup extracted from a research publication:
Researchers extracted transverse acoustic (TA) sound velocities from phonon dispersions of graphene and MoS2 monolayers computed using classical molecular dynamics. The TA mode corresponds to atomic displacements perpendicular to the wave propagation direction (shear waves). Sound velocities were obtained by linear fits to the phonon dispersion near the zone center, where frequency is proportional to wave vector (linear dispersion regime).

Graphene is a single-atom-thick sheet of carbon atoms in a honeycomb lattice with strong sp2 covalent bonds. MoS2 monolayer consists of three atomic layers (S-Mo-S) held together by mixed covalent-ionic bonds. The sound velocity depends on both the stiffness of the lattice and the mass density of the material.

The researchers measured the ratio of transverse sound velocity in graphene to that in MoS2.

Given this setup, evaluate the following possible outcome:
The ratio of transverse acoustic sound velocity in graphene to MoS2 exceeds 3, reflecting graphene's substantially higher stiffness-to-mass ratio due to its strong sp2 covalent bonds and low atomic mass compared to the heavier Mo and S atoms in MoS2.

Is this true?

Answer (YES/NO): YES